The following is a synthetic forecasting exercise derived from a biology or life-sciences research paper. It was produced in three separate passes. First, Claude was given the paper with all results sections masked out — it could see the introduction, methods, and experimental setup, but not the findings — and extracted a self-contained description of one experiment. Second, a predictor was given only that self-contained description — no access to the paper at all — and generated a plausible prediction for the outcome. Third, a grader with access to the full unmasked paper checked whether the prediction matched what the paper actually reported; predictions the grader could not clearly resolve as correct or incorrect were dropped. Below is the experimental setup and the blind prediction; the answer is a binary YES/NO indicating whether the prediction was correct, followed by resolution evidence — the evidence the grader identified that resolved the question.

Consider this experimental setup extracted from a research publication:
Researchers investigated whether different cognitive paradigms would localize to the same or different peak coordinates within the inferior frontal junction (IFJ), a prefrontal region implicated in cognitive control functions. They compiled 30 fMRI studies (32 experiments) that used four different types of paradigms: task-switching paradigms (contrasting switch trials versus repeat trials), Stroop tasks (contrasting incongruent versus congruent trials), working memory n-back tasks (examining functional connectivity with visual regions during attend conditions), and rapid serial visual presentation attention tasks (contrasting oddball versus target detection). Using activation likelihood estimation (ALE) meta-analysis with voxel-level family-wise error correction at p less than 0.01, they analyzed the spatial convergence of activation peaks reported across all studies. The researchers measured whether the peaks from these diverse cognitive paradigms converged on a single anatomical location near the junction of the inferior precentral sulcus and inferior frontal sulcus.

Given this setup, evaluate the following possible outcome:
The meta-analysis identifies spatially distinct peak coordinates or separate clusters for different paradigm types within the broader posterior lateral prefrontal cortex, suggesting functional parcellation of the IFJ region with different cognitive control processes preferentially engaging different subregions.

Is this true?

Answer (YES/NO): YES